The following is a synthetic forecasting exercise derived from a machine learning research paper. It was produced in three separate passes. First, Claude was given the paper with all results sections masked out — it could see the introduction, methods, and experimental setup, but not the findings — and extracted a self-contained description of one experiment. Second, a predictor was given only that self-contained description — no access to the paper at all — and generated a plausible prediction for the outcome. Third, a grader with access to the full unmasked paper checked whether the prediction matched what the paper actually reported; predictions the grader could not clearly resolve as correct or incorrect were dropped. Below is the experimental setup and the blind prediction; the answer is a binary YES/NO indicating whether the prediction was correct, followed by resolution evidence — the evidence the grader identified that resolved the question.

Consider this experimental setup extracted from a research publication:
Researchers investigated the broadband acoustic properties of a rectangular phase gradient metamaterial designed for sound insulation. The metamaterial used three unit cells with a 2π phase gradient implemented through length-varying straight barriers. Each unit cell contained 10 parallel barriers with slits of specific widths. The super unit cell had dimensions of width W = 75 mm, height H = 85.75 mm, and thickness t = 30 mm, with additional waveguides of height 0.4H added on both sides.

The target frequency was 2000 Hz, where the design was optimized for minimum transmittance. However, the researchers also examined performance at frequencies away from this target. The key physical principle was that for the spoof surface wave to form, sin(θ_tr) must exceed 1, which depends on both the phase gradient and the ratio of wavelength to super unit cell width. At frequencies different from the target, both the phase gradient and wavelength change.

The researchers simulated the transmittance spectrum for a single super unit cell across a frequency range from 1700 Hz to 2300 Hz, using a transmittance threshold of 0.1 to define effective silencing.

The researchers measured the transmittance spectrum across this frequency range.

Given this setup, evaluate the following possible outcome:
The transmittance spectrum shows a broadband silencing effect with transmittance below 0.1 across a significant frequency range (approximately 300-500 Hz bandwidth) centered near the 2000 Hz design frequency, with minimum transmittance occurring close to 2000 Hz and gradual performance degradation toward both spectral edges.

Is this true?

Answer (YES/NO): NO